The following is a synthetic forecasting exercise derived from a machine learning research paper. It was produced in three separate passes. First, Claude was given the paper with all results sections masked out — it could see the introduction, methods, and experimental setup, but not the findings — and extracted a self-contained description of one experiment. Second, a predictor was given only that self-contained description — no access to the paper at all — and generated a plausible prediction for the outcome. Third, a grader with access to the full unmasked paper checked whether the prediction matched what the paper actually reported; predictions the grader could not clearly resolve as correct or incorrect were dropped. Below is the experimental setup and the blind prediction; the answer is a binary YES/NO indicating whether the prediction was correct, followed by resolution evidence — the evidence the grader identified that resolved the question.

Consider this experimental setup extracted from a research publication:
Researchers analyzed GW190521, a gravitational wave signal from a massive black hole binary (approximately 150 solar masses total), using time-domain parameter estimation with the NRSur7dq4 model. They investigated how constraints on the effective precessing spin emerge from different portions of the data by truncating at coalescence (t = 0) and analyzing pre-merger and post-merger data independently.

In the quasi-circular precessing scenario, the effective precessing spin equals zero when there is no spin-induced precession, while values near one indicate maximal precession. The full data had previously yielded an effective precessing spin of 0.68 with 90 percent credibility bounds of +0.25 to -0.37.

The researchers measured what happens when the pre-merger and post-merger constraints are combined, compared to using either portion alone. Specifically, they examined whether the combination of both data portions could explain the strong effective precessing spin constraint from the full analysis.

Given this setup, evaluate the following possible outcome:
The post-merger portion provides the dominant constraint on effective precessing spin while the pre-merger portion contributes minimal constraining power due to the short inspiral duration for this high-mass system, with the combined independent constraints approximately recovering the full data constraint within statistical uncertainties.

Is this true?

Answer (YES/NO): NO